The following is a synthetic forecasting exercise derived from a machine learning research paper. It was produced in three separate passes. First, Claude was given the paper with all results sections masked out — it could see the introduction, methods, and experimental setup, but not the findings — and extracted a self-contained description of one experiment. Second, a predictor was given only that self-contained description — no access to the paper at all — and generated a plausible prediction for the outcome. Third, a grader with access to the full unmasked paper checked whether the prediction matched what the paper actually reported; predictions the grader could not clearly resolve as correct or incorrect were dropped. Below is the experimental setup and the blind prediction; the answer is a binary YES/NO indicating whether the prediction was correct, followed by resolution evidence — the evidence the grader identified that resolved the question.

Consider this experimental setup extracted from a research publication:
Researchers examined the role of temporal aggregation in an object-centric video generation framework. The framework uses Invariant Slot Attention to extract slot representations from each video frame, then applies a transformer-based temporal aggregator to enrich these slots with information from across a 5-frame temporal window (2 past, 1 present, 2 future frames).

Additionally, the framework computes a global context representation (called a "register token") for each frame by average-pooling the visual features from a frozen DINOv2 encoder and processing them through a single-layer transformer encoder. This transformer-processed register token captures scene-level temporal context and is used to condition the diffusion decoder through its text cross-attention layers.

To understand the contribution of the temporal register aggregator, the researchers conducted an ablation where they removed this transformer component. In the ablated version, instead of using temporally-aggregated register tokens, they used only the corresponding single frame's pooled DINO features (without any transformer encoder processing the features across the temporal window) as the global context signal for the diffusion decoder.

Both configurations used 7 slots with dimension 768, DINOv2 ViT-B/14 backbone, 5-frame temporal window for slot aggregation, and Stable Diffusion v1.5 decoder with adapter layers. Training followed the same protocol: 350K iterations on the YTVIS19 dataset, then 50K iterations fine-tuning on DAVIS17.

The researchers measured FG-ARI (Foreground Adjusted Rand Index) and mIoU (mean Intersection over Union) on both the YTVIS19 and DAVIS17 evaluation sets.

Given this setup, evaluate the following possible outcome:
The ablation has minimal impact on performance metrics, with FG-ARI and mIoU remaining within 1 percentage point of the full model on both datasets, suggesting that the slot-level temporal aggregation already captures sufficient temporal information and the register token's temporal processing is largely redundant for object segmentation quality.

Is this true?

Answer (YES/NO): NO